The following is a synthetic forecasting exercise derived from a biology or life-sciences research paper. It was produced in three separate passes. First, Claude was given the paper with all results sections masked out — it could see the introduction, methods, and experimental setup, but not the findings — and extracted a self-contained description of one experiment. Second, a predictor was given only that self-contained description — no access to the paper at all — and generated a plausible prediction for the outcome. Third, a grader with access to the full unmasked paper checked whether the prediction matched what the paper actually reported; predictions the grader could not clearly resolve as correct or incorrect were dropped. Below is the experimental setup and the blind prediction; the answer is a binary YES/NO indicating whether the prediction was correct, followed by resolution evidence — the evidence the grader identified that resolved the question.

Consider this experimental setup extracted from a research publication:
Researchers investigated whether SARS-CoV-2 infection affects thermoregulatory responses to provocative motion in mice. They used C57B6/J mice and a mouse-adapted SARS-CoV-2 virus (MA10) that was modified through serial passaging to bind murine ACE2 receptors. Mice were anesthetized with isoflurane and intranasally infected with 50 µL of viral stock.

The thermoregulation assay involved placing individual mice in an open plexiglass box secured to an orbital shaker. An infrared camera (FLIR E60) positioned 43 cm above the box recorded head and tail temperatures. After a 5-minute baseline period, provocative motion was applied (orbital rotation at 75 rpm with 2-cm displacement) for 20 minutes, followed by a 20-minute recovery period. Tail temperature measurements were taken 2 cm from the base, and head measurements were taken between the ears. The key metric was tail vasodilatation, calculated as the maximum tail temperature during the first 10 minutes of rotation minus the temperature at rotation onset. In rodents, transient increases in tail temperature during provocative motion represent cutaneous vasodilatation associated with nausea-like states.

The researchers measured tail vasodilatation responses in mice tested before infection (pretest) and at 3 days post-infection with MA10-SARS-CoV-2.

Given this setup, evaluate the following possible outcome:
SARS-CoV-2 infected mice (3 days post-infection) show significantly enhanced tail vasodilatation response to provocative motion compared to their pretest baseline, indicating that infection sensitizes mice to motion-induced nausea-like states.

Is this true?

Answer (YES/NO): NO